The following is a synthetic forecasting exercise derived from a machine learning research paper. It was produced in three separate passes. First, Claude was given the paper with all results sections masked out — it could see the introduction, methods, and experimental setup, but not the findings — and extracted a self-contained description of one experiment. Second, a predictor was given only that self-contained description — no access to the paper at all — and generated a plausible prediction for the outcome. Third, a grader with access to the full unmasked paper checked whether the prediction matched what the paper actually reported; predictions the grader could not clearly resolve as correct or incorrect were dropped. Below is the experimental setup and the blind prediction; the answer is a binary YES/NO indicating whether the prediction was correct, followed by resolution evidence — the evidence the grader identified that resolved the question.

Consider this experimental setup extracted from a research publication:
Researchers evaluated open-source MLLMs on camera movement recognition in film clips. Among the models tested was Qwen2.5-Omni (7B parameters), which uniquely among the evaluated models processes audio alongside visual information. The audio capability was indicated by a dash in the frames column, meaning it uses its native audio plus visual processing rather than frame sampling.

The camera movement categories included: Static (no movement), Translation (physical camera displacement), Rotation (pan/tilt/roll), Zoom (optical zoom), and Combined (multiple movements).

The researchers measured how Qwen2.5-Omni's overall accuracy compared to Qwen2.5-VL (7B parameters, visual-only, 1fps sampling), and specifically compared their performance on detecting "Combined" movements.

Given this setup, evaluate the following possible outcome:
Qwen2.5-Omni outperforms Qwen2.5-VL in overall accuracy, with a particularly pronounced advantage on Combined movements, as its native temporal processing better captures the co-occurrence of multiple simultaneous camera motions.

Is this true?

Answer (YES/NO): NO